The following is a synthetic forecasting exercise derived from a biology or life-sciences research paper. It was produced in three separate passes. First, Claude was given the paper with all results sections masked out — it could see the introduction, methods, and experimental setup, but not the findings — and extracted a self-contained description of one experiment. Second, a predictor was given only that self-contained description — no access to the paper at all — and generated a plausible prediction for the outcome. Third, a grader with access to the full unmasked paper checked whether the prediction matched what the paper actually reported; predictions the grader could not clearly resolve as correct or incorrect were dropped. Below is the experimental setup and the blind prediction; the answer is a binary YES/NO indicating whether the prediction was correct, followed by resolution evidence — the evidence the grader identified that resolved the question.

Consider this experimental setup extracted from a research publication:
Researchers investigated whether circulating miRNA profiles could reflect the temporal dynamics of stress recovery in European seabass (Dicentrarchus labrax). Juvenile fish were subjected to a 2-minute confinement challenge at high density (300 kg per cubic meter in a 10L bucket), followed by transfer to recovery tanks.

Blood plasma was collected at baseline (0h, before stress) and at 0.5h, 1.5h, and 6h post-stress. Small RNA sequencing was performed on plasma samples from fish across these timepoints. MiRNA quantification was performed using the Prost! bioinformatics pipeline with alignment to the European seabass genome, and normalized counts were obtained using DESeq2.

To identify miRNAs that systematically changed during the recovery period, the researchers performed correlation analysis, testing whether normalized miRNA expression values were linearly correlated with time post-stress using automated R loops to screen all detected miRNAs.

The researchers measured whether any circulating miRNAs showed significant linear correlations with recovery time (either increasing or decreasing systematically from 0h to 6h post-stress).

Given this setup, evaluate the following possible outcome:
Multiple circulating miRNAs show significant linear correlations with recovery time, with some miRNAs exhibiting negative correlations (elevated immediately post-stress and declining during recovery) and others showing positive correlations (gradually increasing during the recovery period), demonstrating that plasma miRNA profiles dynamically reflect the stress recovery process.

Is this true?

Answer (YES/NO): NO